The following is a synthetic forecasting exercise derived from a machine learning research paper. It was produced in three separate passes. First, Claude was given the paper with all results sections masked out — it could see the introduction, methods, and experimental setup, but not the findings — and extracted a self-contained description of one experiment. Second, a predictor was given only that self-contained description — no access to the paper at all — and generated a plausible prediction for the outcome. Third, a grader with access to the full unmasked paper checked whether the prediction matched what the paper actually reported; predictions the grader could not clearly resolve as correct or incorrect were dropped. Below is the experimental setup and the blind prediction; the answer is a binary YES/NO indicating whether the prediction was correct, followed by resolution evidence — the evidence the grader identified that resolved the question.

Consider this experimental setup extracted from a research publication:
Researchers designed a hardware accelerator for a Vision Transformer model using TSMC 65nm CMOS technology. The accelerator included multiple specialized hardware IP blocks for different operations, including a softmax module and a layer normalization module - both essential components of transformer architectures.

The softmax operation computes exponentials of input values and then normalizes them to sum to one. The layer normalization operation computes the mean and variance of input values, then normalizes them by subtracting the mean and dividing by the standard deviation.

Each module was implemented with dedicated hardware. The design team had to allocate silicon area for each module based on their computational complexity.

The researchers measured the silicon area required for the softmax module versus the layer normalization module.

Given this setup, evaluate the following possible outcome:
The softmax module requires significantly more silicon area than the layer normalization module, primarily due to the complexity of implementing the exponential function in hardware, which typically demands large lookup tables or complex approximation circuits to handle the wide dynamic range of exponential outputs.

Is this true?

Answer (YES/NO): YES